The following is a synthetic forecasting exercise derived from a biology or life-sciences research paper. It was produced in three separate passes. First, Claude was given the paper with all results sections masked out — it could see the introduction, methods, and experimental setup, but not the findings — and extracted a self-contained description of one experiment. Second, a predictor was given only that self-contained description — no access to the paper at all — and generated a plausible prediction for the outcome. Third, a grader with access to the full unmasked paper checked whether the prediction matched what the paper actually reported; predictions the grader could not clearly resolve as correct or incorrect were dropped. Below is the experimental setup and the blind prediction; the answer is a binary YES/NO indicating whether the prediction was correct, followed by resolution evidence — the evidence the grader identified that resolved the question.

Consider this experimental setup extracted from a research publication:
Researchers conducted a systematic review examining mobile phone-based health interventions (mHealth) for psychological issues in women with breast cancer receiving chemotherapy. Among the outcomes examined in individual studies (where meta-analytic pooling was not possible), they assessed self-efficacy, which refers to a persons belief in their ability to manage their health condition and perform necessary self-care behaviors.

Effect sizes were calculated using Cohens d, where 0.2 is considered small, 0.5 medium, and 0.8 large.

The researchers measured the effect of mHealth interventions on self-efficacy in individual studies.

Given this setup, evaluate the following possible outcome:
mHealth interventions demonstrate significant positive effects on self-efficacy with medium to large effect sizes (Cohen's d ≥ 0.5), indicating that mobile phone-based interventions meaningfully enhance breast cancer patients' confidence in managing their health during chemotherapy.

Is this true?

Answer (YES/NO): NO